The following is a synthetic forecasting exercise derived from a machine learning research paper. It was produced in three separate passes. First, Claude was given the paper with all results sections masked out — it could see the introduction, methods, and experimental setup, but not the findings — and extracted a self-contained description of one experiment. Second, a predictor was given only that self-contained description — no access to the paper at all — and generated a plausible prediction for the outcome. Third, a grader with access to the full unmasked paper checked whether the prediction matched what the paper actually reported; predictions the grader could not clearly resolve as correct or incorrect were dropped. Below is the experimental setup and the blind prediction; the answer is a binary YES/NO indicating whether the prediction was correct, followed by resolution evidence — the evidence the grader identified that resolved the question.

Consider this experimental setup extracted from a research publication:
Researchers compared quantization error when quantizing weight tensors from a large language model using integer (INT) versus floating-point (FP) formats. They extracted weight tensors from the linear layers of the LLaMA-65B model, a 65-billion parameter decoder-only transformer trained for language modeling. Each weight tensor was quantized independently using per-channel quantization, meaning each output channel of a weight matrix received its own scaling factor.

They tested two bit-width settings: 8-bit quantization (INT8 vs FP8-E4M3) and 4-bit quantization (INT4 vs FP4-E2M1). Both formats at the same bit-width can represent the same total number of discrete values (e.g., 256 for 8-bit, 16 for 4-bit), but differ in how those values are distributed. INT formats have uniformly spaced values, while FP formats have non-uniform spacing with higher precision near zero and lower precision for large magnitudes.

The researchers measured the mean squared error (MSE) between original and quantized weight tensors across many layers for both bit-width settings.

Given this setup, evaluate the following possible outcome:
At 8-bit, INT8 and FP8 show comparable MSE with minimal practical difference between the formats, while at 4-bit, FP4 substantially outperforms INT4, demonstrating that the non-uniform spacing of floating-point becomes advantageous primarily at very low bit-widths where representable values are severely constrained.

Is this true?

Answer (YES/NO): NO